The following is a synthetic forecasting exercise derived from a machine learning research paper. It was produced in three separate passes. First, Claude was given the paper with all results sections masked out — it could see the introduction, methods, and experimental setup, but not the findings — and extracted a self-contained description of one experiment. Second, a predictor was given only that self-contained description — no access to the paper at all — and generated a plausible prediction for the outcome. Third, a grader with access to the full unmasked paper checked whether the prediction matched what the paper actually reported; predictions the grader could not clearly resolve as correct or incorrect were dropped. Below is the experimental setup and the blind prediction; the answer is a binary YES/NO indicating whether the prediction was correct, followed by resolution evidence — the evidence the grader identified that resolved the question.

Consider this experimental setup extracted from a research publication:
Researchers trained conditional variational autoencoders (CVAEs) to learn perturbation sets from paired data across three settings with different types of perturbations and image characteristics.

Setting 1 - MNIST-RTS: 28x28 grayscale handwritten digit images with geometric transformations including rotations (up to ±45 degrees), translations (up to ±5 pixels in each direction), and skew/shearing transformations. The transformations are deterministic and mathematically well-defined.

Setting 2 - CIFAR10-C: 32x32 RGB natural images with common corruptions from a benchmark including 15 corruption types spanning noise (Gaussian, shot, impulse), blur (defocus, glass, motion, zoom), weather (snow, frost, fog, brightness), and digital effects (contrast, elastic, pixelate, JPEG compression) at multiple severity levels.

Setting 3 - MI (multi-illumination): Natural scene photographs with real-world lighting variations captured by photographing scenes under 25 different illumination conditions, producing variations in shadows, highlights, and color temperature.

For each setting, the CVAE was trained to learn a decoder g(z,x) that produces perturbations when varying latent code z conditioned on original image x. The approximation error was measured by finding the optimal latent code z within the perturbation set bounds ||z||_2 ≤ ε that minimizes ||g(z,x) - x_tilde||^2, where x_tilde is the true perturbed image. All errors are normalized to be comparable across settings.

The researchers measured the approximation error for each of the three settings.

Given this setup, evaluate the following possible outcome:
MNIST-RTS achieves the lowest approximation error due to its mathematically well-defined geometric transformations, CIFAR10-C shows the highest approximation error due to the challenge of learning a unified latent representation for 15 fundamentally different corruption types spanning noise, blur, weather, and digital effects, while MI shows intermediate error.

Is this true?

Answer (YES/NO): NO